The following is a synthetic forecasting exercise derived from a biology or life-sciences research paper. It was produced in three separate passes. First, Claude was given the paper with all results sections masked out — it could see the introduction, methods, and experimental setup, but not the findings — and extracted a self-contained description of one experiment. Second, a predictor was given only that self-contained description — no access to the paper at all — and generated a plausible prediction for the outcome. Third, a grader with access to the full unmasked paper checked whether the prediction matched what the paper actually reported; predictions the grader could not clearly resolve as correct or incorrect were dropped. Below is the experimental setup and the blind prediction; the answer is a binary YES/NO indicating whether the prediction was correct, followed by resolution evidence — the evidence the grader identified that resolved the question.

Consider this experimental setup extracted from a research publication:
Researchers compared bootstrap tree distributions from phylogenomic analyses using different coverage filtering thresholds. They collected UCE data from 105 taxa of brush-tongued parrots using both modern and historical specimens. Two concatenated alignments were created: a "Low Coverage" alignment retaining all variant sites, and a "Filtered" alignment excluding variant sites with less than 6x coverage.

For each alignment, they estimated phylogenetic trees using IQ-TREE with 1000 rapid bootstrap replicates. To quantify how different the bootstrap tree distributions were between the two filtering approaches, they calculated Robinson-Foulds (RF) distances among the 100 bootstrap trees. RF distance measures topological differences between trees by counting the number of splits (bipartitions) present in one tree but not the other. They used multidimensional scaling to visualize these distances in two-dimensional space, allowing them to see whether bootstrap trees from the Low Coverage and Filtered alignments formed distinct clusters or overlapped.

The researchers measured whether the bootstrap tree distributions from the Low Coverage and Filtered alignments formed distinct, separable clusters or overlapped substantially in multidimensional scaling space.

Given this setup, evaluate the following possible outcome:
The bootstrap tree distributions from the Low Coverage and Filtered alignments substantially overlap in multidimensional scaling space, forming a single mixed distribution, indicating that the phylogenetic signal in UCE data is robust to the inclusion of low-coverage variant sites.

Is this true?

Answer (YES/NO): NO